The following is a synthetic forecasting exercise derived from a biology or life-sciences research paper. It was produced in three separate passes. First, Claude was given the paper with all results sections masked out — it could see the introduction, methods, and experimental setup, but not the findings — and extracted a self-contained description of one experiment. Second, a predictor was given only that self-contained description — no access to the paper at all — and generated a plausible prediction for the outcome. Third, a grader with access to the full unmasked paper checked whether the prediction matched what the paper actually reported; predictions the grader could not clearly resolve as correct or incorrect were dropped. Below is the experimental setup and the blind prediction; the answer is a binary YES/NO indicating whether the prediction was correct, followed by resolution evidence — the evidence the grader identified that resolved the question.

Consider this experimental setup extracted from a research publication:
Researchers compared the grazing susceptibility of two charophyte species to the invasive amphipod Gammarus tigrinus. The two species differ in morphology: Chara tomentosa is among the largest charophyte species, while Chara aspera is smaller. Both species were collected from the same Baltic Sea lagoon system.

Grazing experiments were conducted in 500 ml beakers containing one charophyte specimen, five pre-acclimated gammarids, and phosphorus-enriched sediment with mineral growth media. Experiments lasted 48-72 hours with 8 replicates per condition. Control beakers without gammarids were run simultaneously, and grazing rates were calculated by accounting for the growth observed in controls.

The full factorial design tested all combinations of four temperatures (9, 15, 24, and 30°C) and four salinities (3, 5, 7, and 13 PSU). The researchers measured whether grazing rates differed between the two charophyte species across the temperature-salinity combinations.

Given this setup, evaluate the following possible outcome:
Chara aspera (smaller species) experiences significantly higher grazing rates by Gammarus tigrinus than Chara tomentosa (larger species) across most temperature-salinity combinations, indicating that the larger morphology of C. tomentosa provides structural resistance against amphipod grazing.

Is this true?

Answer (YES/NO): NO